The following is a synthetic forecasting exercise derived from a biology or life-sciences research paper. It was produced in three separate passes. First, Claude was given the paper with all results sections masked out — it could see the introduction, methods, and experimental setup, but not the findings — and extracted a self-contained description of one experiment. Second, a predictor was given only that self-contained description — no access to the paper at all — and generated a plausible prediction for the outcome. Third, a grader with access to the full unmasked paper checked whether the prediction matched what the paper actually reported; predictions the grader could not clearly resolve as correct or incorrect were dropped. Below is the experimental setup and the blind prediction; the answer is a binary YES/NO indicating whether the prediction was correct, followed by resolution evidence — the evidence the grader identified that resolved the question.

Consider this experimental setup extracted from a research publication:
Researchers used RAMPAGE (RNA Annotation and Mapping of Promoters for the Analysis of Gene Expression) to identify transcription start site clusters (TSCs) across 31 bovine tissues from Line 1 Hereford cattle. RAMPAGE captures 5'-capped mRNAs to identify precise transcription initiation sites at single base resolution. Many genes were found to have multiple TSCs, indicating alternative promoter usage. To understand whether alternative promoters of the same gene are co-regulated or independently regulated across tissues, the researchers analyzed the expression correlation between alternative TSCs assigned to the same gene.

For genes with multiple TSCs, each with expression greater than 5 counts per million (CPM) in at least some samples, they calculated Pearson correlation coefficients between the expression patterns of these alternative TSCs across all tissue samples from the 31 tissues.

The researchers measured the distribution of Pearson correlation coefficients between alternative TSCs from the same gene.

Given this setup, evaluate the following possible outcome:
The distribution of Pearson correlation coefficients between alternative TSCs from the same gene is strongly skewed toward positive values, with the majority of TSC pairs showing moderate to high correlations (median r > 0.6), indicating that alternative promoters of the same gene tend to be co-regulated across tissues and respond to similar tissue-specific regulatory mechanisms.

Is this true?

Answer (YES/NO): NO